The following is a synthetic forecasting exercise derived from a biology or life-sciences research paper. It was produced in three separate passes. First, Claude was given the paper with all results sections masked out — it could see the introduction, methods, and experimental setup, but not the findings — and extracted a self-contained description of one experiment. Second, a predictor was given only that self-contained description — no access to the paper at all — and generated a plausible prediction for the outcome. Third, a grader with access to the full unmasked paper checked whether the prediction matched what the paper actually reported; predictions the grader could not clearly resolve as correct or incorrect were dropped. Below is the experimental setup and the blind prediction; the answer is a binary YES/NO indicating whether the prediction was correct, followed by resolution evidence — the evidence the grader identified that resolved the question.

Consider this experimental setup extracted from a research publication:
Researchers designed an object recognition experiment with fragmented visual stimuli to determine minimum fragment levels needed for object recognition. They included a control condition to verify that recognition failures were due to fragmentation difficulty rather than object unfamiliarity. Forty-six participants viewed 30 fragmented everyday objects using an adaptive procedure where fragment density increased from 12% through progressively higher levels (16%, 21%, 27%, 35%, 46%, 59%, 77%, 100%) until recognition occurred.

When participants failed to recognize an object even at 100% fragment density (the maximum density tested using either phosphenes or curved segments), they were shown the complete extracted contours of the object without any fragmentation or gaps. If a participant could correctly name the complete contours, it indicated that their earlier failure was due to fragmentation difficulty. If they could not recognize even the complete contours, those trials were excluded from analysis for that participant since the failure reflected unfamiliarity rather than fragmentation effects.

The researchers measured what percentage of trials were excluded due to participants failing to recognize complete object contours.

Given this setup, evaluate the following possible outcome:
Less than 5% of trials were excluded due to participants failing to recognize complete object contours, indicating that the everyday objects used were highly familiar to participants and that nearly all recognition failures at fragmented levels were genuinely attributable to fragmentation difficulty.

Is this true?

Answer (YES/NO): YES